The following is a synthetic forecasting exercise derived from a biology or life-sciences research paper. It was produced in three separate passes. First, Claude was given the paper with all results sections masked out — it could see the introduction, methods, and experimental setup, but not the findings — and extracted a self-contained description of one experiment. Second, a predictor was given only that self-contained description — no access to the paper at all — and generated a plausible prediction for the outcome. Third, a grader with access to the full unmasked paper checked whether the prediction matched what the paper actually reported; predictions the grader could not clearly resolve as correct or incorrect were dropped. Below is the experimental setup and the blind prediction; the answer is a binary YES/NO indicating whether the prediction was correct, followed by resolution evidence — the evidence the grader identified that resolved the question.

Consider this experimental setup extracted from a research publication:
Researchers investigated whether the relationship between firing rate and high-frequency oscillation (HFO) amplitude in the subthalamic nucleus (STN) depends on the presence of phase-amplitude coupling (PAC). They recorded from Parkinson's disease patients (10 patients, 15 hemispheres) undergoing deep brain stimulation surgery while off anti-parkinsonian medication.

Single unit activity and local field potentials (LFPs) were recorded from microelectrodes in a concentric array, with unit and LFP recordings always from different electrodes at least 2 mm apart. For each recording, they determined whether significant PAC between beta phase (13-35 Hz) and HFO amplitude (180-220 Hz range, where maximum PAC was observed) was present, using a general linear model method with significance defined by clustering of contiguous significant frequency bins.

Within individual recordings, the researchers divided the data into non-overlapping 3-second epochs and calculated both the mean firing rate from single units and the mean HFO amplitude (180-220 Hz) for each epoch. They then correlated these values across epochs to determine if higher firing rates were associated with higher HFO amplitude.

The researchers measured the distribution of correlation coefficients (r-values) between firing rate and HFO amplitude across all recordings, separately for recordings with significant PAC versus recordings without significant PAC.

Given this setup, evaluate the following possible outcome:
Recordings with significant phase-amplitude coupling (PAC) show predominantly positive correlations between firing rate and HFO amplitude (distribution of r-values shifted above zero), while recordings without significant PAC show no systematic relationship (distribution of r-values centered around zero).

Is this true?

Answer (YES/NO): YES